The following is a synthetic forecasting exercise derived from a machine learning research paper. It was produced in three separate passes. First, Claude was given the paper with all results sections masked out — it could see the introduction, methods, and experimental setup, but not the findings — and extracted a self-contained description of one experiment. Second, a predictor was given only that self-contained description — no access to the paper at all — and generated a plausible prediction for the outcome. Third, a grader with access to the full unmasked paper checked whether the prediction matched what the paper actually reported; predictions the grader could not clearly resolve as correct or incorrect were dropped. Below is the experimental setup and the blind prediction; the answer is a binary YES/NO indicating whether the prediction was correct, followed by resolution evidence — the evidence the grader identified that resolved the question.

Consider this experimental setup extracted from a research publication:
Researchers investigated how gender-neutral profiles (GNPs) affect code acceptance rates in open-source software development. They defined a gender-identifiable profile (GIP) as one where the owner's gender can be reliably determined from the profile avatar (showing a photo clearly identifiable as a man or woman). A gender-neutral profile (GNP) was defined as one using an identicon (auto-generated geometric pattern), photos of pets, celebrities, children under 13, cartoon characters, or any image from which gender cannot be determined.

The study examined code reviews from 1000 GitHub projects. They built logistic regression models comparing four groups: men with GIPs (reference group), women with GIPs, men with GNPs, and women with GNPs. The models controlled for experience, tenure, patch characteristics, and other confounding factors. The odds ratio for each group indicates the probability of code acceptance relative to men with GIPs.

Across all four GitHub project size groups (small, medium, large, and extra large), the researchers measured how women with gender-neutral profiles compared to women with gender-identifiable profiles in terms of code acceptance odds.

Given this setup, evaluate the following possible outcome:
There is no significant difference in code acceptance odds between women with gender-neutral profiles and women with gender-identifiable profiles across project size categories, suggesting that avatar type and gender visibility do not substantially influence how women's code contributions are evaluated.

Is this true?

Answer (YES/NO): NO